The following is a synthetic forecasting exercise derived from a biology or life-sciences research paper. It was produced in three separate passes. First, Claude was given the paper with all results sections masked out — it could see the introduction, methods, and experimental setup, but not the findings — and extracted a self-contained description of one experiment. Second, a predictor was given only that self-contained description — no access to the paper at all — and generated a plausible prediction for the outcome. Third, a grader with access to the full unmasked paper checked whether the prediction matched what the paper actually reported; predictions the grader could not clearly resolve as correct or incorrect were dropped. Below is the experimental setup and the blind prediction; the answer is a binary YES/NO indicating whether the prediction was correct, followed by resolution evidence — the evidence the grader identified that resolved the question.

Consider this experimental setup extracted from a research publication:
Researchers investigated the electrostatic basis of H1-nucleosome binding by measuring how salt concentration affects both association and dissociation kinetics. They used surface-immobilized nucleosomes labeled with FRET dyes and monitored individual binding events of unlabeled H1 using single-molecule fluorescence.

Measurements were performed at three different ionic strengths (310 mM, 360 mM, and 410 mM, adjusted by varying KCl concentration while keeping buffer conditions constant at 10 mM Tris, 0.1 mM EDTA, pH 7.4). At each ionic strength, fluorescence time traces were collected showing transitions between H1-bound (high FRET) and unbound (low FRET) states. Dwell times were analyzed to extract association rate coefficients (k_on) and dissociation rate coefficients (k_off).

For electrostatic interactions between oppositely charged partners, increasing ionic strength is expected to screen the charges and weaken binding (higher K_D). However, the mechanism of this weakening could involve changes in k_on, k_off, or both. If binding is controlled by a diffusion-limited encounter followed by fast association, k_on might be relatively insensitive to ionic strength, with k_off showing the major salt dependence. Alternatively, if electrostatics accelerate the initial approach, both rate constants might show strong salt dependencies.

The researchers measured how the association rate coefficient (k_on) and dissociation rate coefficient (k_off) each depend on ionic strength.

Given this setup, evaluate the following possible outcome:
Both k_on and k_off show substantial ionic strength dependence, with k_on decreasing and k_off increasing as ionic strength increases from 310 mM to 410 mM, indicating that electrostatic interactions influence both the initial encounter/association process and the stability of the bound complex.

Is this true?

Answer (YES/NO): NO